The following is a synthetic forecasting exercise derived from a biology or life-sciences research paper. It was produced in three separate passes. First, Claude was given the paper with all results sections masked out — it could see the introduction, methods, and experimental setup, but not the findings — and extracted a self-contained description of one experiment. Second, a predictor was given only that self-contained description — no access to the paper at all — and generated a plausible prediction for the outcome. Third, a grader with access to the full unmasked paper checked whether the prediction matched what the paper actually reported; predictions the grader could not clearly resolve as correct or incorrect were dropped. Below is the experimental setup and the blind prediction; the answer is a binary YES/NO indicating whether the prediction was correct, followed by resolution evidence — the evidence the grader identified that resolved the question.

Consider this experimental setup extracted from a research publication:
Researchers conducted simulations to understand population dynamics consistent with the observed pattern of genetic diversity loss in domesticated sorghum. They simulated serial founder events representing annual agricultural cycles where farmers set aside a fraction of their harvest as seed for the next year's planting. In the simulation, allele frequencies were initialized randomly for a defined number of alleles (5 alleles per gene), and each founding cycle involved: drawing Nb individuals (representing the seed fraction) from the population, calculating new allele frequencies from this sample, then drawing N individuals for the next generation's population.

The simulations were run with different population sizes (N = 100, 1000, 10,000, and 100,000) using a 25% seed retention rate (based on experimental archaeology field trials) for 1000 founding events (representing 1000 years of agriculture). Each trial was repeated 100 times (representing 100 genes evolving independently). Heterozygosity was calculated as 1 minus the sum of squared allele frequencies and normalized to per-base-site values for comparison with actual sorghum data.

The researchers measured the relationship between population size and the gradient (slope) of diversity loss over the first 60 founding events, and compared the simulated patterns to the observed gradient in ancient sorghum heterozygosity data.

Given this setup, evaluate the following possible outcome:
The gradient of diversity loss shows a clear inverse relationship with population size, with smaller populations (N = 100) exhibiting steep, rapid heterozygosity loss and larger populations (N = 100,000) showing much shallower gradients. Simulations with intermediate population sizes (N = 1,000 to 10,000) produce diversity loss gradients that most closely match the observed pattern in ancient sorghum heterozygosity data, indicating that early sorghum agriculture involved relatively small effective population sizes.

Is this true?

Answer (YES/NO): NO